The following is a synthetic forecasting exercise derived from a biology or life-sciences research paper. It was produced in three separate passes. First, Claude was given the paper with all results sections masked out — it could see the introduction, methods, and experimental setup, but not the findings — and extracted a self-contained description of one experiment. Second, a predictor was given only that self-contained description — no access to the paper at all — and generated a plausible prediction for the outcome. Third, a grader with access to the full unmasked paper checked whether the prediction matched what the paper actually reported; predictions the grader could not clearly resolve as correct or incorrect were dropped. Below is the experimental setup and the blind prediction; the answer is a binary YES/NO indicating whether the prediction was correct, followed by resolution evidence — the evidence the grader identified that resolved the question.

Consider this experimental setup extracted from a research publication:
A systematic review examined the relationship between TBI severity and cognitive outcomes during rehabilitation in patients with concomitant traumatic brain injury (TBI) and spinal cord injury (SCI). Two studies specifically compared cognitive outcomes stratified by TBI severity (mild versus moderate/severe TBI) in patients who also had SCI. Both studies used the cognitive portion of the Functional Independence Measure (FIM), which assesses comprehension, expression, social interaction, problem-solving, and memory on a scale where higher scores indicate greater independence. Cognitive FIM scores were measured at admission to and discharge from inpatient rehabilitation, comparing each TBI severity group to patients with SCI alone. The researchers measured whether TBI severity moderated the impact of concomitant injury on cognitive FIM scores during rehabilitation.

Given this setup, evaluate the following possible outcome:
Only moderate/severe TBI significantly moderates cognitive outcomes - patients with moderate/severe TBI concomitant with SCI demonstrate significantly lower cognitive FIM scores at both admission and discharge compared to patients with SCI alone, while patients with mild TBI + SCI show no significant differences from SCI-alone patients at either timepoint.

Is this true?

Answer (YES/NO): YES